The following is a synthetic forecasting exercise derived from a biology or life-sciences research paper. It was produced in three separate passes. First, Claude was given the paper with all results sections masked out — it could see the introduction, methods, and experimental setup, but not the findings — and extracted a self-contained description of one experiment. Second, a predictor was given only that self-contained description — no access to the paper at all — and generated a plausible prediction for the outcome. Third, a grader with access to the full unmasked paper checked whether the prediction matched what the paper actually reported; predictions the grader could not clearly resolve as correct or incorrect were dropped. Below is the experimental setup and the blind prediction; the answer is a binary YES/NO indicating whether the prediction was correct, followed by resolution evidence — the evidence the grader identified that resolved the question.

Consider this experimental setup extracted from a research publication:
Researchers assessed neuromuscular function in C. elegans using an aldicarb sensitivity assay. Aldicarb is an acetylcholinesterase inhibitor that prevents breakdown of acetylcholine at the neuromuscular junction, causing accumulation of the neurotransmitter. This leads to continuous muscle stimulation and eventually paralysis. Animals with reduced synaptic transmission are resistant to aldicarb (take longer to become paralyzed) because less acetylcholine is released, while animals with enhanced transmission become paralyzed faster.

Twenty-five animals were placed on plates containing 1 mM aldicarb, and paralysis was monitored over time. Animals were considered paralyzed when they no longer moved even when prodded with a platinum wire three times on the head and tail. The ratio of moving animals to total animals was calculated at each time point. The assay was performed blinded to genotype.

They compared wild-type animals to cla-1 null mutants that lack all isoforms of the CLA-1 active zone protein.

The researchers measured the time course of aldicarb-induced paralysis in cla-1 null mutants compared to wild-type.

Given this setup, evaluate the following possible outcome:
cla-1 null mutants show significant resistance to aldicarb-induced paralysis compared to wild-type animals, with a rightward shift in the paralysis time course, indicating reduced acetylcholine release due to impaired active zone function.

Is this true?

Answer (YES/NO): YES